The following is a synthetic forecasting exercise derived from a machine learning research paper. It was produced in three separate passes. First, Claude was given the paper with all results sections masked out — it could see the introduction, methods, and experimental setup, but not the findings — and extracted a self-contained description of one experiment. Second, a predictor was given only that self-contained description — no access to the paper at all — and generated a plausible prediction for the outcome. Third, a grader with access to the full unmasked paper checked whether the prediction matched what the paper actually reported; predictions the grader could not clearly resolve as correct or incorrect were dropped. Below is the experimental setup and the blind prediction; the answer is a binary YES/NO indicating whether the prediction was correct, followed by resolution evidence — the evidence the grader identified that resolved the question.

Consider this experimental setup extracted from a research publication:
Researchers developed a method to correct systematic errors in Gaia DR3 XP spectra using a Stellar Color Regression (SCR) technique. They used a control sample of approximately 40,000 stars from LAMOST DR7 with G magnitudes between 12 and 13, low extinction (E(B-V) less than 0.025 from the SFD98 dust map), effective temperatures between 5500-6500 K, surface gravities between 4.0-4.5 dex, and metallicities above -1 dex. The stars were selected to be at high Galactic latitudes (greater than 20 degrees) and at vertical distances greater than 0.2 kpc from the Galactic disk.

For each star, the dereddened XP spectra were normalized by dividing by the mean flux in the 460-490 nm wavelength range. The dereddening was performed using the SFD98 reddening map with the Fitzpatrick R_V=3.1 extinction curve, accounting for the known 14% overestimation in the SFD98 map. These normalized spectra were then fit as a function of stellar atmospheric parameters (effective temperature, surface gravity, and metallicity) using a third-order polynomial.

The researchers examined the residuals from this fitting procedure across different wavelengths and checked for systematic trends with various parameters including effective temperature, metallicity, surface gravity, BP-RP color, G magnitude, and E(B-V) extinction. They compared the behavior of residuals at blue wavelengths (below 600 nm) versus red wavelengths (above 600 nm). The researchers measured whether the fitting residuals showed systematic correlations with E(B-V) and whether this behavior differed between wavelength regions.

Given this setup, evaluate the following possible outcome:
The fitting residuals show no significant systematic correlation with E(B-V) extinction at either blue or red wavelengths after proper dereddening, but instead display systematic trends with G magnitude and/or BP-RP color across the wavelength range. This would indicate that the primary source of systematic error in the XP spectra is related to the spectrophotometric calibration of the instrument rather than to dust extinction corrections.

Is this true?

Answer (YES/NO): NO